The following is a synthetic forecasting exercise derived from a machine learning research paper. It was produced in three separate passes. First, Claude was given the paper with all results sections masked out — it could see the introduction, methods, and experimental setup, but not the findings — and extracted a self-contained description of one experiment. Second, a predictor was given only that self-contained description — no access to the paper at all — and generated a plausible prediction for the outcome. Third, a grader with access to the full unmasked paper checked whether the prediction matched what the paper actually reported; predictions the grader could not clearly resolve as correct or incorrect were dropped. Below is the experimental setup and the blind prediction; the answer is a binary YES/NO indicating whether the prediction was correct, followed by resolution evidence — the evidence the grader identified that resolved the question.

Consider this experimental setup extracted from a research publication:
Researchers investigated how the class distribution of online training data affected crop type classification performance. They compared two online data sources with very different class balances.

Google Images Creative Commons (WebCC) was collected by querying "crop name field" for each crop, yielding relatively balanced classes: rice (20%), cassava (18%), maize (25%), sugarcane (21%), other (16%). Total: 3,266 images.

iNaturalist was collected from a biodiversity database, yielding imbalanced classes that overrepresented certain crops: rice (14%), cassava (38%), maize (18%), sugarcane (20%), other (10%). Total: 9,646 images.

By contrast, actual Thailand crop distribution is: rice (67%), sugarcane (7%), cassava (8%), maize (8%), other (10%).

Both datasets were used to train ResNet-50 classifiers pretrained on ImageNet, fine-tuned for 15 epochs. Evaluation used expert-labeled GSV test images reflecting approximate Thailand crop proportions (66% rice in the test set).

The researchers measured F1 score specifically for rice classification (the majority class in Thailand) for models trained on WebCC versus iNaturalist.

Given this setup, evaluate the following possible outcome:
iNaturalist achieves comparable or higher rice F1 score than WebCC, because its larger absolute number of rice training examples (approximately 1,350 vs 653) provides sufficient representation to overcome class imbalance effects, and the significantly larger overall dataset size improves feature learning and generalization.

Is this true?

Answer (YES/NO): YES